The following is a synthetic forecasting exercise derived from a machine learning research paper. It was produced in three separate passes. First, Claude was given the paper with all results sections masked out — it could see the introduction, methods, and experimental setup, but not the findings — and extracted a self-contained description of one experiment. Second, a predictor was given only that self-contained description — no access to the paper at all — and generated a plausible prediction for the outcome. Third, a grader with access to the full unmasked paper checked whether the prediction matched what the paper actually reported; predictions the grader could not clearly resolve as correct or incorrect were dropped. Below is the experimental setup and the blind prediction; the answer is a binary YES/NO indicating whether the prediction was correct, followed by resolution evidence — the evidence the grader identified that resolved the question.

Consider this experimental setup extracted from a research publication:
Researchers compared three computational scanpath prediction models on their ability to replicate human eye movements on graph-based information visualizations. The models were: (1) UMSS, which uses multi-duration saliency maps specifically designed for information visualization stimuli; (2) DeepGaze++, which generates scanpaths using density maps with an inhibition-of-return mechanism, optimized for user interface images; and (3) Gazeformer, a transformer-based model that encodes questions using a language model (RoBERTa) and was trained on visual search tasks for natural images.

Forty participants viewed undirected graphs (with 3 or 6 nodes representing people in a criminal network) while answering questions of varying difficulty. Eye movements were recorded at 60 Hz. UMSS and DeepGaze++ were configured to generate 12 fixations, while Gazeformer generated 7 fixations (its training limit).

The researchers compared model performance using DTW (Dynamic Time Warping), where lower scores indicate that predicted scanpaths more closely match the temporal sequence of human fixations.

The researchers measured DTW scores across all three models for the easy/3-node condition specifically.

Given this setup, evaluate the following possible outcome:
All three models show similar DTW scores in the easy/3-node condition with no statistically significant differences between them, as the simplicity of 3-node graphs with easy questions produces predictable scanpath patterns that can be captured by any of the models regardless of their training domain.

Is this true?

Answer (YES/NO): NO